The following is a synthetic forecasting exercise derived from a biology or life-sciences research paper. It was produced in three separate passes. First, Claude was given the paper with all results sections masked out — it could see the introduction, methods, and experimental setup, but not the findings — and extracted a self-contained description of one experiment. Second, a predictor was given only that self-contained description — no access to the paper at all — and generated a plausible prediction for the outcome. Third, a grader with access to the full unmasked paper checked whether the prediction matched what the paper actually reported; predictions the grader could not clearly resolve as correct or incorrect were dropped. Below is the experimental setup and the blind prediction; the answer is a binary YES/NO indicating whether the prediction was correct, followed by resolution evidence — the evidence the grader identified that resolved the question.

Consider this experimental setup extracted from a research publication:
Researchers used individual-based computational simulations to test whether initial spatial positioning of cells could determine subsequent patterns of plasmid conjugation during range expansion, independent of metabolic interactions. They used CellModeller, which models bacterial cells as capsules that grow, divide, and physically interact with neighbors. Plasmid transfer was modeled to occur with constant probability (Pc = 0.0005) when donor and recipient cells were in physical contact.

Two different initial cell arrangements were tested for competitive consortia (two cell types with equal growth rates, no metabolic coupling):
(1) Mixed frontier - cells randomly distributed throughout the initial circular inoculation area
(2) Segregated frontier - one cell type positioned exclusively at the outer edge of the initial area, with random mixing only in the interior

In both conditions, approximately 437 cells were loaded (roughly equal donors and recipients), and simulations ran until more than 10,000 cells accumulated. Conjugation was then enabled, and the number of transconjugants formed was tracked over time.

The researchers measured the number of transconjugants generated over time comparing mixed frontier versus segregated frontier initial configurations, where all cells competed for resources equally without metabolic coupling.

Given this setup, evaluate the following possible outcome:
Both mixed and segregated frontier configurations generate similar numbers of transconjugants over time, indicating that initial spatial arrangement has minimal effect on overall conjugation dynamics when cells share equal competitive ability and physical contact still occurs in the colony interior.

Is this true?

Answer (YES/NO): NO